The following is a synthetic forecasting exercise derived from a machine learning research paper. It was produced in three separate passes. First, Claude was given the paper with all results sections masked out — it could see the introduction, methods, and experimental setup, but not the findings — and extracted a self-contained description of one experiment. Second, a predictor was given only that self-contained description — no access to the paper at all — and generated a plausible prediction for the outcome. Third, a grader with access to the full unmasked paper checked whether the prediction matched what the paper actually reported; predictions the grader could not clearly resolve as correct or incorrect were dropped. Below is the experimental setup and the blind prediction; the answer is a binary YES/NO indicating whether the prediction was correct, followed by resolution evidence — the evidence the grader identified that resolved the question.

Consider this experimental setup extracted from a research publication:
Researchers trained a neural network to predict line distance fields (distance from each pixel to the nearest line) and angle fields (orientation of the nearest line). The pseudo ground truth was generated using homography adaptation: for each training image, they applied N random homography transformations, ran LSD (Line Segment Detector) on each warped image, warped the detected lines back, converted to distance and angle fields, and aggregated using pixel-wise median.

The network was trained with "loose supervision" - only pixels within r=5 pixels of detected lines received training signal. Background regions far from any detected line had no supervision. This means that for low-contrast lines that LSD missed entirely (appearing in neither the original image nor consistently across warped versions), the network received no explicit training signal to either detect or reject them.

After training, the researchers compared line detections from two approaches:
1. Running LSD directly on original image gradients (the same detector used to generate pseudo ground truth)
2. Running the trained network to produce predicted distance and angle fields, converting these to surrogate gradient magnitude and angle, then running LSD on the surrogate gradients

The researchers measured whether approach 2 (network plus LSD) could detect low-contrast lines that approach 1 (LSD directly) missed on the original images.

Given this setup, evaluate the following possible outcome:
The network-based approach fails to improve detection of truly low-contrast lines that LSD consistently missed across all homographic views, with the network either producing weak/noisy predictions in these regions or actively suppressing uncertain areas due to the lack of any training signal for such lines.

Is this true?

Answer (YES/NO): NO